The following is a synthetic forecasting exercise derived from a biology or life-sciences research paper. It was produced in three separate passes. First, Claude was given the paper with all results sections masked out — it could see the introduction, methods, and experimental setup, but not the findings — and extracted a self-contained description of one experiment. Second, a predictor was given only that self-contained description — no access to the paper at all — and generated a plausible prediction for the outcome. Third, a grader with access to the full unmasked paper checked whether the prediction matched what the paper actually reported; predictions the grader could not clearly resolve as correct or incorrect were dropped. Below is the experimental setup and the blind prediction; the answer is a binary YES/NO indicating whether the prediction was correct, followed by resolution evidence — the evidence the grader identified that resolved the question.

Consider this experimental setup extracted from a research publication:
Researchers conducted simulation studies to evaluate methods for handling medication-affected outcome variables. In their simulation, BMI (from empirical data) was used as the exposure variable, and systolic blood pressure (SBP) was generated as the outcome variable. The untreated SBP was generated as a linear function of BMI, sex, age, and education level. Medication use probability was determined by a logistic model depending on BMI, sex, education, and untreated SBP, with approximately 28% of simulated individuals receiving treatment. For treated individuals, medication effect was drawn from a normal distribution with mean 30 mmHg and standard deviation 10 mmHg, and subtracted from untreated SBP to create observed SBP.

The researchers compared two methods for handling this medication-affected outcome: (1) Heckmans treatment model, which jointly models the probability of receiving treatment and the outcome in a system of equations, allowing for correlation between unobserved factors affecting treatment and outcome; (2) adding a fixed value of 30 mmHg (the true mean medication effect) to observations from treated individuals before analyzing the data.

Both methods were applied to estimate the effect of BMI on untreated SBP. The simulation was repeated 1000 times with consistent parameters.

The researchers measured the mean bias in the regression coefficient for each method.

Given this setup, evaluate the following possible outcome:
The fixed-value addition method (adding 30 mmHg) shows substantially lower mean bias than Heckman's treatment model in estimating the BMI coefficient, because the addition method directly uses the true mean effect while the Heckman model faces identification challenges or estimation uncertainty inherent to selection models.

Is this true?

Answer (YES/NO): YES